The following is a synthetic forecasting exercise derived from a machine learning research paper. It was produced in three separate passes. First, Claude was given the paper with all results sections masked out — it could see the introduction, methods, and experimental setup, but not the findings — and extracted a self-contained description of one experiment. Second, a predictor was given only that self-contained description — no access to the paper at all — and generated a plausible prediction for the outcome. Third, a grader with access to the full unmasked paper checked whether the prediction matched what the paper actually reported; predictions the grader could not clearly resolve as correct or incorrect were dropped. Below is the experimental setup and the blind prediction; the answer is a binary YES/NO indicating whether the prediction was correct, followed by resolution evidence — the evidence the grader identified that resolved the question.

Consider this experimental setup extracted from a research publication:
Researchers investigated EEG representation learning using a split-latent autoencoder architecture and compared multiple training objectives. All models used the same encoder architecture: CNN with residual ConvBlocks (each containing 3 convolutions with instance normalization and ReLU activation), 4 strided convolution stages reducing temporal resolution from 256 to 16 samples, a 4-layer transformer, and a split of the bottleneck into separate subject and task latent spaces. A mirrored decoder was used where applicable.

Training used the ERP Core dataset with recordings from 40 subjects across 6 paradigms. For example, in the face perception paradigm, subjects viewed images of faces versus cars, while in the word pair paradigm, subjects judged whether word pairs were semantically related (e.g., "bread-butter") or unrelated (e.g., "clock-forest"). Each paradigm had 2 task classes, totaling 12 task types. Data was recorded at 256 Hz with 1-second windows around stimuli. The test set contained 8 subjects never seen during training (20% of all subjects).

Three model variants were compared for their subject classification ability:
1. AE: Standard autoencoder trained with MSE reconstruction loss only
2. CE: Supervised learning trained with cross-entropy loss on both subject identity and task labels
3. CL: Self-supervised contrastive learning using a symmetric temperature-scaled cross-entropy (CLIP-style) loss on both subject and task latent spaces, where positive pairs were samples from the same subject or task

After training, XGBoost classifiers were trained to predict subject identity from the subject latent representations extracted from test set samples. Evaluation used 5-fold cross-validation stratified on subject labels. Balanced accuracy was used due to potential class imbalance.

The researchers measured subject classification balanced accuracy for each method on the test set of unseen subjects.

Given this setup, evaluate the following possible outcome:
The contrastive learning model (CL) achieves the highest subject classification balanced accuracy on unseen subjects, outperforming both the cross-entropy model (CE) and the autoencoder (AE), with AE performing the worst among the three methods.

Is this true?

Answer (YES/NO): NO